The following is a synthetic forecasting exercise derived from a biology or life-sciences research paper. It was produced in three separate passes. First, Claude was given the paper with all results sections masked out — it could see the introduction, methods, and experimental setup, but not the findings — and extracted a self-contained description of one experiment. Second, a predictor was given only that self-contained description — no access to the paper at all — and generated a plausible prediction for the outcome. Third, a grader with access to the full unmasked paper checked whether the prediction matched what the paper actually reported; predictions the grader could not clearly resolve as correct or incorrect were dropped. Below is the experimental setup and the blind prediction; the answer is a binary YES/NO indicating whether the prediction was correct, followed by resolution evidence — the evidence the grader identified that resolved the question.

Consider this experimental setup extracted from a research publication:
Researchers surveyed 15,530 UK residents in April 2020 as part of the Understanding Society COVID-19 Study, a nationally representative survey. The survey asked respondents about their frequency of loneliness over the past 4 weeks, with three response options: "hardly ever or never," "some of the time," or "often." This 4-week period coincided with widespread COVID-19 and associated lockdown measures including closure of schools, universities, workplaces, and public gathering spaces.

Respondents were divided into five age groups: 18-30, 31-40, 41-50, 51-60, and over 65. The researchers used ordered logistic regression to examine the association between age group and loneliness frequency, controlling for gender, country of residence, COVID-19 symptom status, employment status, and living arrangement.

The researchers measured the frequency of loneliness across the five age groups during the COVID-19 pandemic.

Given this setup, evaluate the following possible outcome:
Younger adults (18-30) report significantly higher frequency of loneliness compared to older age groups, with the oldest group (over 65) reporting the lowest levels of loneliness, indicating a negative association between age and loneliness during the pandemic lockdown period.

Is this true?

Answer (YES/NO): YES